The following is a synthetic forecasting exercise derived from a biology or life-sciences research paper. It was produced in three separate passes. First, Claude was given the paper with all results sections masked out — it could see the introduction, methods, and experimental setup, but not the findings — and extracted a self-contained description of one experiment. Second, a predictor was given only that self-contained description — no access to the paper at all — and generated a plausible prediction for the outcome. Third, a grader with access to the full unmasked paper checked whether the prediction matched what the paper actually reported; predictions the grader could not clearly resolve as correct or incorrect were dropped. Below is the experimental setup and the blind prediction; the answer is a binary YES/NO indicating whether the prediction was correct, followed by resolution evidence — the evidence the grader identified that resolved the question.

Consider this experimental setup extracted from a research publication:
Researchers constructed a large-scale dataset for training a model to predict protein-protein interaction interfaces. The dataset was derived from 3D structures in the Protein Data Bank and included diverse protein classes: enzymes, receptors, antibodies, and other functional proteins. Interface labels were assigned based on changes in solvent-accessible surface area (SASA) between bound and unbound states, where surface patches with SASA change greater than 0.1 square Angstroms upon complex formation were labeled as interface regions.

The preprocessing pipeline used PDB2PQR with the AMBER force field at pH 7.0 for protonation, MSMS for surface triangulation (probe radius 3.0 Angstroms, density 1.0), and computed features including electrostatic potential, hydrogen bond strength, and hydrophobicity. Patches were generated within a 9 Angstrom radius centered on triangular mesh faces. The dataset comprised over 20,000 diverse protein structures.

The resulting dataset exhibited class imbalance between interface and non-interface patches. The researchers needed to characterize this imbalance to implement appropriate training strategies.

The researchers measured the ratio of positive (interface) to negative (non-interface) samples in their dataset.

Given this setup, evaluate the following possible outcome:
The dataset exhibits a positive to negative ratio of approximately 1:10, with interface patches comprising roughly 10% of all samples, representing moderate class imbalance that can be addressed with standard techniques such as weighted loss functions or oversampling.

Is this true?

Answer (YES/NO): YES